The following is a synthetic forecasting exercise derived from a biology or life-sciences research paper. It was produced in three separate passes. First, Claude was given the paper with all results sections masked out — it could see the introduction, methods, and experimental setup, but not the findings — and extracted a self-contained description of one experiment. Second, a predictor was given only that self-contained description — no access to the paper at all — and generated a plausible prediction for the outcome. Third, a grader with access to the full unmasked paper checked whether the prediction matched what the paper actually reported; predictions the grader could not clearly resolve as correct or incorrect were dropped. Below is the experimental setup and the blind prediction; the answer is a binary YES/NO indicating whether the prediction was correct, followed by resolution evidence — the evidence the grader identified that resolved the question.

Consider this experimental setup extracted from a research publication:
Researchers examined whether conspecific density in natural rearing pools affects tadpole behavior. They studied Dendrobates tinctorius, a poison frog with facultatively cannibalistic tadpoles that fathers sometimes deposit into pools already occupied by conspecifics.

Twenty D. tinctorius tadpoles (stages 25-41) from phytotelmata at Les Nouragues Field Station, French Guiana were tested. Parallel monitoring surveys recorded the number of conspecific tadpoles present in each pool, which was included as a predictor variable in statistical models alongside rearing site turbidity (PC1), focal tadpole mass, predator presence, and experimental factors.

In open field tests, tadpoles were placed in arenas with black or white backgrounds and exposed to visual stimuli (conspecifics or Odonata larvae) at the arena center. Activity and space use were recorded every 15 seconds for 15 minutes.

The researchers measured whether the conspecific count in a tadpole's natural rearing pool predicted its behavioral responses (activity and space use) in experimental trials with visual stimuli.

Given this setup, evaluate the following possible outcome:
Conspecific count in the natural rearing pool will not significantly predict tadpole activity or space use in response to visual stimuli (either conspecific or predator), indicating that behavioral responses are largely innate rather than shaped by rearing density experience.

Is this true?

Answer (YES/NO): NO